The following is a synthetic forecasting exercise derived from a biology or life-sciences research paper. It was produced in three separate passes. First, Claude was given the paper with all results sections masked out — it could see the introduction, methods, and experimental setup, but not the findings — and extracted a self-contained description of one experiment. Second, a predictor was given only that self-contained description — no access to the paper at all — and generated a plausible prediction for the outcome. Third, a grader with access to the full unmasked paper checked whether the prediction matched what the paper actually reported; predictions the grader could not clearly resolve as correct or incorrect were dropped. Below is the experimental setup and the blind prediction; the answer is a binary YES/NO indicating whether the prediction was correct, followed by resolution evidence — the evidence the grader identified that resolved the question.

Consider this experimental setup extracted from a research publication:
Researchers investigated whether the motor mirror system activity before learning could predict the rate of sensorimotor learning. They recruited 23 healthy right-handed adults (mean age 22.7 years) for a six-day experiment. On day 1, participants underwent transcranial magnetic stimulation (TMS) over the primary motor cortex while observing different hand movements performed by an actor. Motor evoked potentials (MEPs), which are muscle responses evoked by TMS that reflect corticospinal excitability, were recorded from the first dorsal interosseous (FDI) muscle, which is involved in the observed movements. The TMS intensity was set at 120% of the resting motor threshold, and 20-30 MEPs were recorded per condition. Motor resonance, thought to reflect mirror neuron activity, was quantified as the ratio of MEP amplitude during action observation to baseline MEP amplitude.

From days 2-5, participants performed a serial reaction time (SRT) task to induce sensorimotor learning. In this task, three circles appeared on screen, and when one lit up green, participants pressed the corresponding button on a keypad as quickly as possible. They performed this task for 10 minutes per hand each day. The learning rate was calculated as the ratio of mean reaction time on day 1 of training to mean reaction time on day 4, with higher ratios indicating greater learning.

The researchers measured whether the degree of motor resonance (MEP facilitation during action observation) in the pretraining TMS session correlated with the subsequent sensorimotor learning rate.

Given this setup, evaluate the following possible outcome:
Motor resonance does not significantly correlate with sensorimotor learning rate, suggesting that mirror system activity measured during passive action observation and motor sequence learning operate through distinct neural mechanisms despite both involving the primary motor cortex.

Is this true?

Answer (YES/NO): YES